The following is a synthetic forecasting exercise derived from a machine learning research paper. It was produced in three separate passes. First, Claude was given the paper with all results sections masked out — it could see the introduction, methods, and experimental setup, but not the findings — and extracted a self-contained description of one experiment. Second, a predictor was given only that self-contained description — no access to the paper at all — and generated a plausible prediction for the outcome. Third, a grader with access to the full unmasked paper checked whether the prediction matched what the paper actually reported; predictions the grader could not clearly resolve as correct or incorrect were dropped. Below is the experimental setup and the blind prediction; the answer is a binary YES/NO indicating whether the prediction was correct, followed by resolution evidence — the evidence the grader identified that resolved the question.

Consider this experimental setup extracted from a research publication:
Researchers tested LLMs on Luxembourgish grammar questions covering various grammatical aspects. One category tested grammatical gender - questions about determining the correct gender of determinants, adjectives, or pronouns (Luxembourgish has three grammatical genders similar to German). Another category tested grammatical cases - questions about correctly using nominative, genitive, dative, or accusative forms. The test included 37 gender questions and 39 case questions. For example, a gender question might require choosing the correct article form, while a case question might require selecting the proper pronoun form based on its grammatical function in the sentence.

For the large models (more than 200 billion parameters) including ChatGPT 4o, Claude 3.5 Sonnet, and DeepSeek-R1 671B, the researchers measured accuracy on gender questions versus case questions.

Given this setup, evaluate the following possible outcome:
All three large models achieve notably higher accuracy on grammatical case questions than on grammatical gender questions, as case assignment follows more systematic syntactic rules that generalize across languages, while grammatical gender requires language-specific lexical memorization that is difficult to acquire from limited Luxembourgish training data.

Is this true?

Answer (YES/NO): NO